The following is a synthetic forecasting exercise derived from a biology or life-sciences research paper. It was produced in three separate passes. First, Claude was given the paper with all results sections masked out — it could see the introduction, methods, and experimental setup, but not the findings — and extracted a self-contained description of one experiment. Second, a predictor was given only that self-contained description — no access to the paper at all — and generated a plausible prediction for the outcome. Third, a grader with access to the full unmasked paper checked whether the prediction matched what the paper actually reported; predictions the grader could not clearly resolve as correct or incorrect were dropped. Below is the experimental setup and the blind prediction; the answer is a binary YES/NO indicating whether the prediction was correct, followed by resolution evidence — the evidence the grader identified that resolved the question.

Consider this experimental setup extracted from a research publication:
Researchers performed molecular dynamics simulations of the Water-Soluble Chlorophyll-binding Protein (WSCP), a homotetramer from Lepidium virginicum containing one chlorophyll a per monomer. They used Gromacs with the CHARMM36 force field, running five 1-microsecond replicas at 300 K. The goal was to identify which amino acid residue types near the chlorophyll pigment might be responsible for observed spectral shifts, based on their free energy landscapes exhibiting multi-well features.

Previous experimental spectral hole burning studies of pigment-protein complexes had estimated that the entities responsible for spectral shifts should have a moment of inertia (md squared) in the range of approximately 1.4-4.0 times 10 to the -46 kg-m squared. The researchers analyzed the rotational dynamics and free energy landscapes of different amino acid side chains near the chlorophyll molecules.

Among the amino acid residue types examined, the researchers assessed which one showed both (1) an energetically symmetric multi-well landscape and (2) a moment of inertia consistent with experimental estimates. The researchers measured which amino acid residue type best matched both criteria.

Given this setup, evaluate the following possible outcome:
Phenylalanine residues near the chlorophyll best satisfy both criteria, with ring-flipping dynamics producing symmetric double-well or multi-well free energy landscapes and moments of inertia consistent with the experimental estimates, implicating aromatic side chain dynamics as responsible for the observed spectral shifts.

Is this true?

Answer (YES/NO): NO